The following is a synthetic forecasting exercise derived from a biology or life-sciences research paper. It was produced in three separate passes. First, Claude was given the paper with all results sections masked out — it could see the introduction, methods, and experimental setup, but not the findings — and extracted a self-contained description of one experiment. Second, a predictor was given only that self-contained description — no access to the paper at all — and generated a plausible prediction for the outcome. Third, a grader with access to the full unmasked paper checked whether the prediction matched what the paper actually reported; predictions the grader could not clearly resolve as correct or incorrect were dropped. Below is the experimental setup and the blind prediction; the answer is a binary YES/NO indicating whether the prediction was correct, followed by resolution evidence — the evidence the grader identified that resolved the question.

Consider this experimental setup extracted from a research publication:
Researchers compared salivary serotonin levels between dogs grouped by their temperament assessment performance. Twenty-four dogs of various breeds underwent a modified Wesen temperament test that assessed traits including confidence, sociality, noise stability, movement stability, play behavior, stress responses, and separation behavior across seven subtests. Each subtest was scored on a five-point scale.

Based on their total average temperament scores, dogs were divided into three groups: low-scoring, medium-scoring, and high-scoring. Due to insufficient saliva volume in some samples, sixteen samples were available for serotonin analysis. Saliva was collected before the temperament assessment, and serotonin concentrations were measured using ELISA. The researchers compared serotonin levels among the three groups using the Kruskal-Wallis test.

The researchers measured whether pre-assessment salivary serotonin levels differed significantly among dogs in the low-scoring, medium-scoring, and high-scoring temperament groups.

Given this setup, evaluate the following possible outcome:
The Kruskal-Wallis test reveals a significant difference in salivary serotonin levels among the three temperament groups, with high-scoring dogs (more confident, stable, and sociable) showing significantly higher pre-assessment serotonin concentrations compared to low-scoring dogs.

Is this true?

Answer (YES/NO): YES